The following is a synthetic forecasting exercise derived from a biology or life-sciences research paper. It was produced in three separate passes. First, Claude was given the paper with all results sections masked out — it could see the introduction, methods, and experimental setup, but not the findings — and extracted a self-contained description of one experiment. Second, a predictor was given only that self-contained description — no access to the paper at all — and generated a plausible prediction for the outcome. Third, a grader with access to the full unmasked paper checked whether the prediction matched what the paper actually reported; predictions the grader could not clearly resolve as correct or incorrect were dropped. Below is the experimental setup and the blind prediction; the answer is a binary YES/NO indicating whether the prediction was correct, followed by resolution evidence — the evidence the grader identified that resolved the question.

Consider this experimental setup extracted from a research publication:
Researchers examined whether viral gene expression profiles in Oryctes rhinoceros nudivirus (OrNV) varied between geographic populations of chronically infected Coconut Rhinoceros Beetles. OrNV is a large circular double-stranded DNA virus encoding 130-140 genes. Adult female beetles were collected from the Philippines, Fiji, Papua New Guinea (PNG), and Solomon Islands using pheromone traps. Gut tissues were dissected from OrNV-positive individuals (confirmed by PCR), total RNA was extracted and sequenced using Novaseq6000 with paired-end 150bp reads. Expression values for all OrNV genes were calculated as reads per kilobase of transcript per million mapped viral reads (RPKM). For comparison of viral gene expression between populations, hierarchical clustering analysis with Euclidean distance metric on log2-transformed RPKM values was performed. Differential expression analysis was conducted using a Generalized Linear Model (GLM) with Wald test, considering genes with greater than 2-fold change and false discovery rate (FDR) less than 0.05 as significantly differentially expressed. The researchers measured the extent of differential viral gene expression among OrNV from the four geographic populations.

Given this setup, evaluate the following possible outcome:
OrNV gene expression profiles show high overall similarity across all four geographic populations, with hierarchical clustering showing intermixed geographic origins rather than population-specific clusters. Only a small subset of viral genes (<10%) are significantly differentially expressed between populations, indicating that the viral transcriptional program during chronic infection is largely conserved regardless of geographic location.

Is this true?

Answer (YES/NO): NO